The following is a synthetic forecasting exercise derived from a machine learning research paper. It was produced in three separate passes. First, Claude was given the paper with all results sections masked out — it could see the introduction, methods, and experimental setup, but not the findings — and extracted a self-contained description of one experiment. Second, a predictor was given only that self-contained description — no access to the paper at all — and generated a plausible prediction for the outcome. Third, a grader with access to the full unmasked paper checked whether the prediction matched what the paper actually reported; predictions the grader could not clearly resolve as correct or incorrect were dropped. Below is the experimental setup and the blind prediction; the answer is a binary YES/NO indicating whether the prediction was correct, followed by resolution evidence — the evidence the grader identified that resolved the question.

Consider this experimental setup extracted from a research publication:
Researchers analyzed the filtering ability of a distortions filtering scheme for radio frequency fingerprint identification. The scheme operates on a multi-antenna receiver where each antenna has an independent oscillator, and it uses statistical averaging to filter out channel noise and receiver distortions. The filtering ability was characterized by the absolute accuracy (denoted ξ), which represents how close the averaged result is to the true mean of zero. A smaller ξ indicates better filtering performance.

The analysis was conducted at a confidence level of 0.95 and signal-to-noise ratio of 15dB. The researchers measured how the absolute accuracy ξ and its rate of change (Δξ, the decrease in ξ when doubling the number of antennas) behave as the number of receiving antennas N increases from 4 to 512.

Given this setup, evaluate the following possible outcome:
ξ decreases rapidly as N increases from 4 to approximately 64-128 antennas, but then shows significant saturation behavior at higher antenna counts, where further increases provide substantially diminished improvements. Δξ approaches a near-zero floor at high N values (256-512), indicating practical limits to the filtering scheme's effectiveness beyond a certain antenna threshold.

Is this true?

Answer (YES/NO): NO